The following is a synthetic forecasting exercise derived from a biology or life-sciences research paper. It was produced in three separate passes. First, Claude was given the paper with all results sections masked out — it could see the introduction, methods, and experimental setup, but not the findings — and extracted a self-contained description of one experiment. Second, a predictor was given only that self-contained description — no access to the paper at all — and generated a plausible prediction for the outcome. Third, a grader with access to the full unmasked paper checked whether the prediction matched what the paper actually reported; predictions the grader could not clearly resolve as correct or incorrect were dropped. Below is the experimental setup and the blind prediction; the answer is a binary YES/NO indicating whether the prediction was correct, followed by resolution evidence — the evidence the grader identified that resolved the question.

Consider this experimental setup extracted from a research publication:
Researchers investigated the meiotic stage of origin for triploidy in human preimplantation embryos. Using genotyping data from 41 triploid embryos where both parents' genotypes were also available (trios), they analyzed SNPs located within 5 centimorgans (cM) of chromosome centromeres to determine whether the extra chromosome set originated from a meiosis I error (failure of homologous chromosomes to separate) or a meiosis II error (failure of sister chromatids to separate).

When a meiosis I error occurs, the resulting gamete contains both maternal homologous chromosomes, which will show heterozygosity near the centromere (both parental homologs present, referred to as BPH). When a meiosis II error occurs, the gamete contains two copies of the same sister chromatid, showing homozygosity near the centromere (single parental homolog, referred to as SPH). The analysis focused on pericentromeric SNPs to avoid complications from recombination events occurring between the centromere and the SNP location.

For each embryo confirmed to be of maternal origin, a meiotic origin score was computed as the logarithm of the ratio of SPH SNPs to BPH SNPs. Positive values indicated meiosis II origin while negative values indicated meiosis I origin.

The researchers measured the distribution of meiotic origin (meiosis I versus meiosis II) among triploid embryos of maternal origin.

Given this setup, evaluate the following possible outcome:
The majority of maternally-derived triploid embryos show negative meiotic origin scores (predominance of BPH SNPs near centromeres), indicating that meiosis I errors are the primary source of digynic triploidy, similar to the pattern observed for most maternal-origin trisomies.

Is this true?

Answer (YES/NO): NO